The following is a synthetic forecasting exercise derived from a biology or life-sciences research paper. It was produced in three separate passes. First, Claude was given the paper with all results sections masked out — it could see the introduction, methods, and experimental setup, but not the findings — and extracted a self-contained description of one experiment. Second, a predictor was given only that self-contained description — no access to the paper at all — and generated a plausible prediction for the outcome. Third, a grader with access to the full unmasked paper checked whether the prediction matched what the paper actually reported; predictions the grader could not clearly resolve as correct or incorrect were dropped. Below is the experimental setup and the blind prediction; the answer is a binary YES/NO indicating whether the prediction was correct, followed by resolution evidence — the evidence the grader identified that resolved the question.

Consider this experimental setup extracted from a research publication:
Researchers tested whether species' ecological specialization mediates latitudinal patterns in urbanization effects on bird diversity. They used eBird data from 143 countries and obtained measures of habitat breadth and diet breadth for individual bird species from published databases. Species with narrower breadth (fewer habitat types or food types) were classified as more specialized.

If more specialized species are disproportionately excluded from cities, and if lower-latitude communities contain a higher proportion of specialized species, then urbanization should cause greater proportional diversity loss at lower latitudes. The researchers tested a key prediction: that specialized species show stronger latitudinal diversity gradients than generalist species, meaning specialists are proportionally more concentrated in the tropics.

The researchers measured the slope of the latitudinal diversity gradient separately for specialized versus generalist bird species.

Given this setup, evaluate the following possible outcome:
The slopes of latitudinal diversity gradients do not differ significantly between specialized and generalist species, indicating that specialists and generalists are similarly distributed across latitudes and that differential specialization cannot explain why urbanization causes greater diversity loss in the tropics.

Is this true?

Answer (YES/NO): NO